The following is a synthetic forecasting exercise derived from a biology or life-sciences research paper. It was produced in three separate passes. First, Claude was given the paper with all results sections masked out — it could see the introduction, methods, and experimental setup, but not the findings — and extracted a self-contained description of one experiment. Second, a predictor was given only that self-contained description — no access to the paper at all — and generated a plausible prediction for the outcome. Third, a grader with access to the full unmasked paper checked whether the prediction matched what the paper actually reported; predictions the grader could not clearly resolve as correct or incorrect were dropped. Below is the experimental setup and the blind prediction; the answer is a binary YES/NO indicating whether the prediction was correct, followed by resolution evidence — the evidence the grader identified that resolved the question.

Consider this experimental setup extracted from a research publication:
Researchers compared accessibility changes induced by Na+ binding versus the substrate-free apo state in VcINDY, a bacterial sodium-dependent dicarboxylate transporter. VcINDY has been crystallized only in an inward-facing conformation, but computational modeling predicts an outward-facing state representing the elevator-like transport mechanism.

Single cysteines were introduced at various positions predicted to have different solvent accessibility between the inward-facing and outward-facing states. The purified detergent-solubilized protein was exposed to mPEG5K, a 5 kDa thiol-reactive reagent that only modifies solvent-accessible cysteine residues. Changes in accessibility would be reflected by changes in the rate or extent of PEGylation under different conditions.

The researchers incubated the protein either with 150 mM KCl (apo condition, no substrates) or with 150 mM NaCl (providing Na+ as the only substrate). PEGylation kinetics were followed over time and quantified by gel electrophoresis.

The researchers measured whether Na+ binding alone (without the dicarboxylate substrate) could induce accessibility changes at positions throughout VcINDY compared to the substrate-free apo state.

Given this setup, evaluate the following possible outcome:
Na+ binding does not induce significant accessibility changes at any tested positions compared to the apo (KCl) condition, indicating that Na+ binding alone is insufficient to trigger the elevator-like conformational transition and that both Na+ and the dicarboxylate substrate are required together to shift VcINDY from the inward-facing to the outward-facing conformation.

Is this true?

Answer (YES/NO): NO